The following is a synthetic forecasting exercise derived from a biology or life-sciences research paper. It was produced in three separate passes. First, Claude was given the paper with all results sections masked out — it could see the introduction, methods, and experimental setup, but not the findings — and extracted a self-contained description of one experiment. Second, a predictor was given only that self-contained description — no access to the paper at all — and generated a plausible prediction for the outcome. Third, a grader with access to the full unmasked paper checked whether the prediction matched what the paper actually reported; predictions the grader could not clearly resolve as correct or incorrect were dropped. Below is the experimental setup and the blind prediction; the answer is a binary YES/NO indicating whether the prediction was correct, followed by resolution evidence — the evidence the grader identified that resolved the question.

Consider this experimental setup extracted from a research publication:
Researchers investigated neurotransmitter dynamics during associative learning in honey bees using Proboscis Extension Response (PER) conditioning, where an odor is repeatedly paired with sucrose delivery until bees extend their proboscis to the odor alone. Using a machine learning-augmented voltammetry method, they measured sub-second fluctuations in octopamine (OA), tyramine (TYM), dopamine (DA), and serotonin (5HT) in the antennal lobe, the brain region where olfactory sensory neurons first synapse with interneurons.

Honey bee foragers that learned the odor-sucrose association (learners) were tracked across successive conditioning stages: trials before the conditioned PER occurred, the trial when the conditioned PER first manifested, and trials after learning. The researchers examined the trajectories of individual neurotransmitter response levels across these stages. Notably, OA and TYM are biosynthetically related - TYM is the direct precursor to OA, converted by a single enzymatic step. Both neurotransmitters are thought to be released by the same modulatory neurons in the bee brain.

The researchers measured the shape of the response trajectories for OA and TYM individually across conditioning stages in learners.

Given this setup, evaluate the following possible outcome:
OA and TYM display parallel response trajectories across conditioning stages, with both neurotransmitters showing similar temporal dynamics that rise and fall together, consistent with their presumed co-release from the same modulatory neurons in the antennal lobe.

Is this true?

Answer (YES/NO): NO